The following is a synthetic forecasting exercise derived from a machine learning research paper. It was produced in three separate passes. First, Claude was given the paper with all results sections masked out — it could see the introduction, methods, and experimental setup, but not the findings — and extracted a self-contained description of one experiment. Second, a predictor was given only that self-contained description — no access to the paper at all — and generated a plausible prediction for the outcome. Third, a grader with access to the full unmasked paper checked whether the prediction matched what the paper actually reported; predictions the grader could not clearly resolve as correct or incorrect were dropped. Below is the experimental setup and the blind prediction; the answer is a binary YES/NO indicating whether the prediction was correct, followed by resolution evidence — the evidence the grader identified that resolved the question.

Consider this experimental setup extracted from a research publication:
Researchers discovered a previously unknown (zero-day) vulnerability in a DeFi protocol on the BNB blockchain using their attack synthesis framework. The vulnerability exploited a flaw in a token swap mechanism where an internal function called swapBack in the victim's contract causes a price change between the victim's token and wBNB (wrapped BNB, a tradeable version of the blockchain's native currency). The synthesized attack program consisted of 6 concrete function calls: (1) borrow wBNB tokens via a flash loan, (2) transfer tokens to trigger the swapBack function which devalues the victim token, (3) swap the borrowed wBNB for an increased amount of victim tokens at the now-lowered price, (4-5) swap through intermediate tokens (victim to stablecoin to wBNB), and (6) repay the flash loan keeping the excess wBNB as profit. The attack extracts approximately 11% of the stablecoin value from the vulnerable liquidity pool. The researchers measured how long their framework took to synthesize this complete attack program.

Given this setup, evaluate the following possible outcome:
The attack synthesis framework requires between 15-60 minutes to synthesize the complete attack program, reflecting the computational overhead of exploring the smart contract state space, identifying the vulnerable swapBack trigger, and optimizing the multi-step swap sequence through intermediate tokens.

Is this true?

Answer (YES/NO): NO